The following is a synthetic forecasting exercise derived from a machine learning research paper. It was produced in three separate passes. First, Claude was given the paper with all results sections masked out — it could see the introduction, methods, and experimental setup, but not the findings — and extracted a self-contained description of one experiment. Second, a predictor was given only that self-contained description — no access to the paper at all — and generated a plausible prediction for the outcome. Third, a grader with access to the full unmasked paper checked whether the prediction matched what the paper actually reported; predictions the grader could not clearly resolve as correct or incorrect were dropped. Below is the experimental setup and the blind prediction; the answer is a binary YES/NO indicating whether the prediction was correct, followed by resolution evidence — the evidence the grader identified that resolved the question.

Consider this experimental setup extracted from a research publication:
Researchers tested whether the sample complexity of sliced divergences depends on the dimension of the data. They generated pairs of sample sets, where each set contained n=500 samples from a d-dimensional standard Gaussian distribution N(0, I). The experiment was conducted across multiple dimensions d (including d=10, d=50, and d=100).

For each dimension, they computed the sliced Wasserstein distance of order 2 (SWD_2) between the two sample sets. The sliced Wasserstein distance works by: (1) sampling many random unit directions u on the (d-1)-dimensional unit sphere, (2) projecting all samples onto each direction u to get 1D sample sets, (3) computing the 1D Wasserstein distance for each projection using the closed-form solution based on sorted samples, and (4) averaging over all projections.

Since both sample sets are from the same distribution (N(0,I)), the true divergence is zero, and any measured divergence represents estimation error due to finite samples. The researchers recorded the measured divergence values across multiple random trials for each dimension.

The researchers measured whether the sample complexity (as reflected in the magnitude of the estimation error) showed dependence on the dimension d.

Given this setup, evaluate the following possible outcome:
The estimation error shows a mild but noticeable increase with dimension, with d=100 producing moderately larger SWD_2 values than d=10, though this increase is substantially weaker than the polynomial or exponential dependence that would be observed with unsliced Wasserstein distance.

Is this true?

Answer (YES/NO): NO